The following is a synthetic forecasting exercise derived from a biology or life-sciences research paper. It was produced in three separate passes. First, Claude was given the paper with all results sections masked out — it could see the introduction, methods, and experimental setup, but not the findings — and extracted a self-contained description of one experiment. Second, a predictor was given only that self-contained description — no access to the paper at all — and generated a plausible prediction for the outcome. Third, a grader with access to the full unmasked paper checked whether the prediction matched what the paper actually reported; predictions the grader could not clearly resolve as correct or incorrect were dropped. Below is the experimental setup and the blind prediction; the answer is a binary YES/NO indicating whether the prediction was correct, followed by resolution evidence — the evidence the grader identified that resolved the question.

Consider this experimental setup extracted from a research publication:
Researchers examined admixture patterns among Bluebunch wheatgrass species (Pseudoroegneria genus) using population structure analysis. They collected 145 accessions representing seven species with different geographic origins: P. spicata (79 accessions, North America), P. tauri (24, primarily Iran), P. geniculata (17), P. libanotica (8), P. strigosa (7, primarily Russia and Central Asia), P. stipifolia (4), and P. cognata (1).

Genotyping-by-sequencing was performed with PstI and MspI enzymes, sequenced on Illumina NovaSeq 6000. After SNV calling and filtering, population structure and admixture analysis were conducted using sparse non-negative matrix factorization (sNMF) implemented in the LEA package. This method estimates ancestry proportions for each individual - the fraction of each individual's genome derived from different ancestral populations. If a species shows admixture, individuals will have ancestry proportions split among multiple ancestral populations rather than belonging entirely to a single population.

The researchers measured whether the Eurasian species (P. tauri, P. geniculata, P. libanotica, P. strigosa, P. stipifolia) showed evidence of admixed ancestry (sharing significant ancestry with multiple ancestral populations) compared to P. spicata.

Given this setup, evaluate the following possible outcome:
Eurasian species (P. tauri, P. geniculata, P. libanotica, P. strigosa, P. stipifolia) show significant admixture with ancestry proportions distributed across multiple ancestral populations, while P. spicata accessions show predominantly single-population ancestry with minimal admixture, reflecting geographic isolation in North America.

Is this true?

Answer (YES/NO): YES